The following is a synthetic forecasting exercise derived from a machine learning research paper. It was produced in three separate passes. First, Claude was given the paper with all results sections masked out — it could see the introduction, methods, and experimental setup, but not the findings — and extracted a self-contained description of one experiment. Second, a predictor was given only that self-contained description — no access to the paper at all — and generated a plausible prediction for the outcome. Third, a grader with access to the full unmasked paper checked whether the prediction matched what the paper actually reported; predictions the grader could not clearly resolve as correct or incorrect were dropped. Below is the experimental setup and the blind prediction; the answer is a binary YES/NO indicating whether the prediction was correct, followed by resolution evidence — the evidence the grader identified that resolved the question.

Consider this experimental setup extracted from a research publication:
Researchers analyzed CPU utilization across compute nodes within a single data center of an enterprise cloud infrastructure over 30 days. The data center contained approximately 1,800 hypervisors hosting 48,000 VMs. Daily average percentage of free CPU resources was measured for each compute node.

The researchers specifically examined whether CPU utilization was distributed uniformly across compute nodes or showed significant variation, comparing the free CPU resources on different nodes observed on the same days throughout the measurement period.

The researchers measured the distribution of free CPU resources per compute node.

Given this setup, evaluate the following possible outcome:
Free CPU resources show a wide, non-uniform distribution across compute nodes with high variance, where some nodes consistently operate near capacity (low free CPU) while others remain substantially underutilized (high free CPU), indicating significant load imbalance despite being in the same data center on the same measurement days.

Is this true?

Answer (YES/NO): YES